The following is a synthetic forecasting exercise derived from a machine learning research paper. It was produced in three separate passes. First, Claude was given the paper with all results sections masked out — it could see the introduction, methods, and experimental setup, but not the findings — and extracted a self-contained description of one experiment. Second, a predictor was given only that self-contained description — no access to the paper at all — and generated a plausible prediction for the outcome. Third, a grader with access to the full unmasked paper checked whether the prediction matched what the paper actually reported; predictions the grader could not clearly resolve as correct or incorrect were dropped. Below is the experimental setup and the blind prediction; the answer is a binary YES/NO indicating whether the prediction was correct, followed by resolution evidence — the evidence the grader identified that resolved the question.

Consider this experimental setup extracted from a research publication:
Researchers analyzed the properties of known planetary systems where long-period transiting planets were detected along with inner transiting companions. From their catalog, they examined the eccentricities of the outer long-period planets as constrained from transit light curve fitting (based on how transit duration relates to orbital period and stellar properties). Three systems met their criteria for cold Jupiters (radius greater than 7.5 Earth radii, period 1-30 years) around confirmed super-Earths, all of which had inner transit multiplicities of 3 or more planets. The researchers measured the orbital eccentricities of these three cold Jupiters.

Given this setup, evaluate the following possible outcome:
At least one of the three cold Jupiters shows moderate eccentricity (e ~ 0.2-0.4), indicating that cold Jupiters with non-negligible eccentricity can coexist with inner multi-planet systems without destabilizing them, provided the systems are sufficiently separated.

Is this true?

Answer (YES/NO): NO